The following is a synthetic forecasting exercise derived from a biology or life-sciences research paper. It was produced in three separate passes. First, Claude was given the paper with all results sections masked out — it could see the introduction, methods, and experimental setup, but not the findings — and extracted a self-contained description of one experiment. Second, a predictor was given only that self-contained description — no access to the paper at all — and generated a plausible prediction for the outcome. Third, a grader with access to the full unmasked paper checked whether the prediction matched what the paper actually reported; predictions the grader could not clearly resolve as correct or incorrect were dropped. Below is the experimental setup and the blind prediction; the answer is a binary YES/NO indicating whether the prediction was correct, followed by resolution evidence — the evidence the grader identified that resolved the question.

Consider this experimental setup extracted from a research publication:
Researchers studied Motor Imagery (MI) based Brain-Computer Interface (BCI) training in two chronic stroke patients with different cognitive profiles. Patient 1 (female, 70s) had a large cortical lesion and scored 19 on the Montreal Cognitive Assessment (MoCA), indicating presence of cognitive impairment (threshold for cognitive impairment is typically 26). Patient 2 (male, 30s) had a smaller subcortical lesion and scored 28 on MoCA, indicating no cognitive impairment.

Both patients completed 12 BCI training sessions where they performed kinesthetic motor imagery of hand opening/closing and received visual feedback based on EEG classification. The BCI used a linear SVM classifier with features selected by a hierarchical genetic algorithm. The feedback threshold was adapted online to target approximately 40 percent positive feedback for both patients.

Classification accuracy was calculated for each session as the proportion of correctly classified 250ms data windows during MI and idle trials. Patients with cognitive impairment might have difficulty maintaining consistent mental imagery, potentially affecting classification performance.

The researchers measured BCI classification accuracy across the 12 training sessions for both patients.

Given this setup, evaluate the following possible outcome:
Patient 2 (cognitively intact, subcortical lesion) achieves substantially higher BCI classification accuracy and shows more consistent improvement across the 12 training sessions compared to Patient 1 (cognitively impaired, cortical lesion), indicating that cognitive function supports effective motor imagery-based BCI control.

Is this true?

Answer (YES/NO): NO